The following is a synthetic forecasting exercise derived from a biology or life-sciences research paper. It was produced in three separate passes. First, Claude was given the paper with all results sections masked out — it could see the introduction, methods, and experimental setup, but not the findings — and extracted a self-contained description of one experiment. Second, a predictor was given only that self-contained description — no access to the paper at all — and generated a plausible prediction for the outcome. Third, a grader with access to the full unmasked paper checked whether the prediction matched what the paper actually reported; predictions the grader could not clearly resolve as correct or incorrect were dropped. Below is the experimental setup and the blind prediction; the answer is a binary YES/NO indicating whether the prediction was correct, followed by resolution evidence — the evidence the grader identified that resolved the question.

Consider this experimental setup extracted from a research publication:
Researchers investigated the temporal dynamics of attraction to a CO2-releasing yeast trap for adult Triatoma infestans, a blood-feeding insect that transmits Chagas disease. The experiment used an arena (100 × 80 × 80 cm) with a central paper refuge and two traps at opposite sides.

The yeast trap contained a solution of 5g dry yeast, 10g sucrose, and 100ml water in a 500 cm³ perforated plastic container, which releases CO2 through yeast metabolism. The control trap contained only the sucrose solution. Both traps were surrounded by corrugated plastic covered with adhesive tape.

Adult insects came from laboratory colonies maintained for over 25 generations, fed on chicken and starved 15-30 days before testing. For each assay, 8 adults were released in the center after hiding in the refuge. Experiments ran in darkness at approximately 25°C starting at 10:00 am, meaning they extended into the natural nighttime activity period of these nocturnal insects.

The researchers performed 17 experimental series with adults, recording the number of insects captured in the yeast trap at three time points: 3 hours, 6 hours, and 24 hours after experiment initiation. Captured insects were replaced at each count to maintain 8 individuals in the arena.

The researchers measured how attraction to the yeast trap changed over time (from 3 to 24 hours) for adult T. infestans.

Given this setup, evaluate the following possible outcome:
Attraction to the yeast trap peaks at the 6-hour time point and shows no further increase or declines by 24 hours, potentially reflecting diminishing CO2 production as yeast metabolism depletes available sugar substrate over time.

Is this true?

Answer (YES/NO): NO